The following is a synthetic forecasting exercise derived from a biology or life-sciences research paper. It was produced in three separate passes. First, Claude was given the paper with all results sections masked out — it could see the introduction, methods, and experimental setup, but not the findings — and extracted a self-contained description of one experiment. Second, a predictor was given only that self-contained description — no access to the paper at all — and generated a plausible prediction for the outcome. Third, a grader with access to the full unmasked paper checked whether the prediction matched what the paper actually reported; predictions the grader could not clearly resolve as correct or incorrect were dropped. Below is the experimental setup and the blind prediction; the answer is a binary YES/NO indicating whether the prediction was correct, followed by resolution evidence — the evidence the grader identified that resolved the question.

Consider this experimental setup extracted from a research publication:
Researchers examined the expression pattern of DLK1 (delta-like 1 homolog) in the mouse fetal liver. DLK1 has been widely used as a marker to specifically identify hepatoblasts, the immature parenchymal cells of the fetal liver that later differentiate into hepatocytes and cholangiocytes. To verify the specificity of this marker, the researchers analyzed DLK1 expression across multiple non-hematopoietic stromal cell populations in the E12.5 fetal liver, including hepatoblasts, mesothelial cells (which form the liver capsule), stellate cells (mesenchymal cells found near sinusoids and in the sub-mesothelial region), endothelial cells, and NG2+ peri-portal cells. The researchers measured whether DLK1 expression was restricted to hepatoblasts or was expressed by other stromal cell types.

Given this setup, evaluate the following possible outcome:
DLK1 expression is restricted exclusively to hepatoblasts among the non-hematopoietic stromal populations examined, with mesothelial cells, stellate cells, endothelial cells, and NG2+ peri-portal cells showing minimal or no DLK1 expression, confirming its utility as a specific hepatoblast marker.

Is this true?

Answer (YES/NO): NO